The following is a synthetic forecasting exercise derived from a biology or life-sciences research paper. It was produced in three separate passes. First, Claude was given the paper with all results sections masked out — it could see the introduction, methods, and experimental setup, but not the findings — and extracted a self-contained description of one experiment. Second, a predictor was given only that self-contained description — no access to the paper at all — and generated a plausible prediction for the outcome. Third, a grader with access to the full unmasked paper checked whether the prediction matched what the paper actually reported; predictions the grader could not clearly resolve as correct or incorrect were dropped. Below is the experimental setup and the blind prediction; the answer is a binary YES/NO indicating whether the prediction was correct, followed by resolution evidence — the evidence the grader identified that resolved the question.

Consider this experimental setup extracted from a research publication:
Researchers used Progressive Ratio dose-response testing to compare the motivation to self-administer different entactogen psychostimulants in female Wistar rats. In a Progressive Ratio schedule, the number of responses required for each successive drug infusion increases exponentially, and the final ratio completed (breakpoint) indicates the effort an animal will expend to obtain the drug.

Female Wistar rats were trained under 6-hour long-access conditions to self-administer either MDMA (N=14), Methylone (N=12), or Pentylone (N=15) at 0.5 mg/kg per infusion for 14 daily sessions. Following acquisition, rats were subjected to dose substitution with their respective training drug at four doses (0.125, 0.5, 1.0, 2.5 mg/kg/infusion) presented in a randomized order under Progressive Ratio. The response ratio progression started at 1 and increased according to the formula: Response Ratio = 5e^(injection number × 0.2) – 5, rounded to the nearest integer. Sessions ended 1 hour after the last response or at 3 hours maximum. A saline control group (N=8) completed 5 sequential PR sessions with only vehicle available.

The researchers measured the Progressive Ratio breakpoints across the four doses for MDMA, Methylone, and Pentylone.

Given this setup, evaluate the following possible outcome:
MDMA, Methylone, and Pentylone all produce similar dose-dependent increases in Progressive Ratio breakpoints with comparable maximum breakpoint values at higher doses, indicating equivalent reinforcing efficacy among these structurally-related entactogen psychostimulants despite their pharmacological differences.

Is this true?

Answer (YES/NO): NO